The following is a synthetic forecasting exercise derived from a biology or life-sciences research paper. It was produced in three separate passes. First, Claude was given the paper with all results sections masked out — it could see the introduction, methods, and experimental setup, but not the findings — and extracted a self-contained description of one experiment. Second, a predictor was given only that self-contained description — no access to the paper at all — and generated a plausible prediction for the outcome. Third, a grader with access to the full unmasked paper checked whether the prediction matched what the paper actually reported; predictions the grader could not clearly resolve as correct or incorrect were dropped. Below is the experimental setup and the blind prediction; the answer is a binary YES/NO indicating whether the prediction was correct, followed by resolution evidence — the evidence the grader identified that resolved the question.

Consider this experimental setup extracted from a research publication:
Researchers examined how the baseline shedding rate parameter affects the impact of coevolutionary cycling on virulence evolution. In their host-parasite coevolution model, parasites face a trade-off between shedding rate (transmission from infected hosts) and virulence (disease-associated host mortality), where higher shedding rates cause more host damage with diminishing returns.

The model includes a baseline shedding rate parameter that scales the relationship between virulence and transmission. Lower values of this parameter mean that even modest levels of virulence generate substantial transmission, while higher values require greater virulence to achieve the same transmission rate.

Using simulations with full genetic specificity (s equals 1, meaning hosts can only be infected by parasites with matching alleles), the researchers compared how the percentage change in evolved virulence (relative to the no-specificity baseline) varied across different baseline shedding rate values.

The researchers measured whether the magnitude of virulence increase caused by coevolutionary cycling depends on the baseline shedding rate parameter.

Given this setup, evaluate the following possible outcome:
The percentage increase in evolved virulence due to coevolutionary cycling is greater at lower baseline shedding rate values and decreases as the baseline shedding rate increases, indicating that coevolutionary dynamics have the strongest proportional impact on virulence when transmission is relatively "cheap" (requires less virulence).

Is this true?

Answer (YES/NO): NO